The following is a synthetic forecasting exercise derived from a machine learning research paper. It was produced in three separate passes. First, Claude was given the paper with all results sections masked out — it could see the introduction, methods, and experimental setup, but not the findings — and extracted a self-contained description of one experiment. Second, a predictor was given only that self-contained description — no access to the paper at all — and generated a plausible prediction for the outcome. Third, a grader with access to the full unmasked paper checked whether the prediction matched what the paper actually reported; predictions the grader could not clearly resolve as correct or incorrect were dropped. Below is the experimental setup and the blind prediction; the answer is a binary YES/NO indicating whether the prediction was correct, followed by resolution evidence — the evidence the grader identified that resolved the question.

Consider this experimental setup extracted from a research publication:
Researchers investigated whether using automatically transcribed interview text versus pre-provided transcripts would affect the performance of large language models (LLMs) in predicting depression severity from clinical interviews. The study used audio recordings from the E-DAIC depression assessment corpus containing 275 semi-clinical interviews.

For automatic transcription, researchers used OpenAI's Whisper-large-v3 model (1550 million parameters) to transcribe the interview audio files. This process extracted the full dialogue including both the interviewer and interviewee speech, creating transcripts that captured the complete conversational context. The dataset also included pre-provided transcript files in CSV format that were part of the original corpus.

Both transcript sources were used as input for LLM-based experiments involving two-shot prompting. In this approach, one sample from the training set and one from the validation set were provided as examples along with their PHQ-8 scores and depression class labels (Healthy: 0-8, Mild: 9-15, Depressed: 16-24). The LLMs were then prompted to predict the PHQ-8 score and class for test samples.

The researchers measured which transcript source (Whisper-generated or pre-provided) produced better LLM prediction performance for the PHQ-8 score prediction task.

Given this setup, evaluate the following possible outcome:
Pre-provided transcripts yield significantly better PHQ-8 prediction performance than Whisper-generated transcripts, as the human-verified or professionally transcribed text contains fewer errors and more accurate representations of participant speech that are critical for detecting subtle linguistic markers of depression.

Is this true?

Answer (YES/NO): NO